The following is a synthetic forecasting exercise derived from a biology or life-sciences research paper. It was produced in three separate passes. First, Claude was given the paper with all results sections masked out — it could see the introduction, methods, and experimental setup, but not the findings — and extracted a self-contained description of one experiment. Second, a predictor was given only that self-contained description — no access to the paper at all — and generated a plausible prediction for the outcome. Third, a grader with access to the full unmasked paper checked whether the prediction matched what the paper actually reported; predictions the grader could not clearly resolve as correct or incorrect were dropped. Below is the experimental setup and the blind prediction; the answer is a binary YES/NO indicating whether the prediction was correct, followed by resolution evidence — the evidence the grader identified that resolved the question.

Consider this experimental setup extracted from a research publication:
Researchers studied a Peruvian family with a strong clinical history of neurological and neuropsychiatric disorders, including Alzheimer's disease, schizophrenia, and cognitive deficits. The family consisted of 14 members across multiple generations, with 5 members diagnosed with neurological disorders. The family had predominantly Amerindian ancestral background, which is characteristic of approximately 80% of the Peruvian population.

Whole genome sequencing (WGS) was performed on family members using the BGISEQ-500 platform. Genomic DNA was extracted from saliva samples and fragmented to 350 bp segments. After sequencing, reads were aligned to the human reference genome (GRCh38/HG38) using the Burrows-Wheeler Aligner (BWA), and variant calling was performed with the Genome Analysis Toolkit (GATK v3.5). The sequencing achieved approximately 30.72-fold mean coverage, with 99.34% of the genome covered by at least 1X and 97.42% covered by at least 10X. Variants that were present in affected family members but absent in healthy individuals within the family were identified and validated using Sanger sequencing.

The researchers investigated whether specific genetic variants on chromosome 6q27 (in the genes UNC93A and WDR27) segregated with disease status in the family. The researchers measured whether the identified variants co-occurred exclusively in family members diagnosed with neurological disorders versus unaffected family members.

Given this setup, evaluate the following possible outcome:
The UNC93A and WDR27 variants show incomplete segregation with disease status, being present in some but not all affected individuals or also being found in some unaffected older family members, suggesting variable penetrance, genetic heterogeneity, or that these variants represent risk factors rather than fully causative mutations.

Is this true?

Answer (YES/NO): NO